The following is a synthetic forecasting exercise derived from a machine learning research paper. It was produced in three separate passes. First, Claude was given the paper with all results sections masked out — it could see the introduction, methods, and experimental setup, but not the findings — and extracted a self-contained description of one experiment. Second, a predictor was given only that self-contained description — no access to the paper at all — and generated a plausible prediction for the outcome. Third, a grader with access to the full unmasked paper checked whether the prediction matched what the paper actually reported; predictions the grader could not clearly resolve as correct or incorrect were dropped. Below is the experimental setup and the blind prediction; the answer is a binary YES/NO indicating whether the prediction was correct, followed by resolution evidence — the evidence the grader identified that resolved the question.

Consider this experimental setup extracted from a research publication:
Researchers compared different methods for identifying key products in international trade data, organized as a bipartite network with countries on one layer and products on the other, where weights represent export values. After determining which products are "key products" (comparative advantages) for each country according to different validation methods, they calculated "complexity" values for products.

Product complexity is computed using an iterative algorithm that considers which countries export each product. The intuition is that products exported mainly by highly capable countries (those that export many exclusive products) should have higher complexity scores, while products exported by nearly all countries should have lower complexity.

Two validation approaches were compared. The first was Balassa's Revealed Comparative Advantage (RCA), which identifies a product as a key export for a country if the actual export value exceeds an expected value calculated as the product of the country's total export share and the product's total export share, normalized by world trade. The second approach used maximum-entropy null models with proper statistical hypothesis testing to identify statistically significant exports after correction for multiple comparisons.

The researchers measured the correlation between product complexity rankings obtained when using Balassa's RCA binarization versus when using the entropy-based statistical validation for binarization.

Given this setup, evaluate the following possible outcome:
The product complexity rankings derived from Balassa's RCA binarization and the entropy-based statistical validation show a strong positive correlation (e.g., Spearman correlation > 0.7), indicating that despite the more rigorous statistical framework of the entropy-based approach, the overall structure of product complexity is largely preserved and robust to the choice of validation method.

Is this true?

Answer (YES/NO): NO